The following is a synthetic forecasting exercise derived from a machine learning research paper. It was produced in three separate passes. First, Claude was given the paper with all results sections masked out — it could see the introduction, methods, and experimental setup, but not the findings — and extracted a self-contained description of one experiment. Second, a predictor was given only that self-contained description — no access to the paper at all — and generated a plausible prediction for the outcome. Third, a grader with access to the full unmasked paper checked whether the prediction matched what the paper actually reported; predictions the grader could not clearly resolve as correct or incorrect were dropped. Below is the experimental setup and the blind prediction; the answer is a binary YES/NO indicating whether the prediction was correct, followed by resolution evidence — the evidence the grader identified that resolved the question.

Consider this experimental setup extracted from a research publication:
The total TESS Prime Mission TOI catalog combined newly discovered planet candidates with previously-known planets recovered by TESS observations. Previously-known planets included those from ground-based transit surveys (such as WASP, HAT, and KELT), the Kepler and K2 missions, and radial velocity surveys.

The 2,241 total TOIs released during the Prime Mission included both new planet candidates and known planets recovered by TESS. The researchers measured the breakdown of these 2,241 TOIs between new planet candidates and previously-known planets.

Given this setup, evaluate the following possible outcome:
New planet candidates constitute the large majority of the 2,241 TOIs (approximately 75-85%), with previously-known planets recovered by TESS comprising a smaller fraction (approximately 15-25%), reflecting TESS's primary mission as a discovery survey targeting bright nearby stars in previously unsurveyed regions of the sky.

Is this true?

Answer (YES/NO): NO